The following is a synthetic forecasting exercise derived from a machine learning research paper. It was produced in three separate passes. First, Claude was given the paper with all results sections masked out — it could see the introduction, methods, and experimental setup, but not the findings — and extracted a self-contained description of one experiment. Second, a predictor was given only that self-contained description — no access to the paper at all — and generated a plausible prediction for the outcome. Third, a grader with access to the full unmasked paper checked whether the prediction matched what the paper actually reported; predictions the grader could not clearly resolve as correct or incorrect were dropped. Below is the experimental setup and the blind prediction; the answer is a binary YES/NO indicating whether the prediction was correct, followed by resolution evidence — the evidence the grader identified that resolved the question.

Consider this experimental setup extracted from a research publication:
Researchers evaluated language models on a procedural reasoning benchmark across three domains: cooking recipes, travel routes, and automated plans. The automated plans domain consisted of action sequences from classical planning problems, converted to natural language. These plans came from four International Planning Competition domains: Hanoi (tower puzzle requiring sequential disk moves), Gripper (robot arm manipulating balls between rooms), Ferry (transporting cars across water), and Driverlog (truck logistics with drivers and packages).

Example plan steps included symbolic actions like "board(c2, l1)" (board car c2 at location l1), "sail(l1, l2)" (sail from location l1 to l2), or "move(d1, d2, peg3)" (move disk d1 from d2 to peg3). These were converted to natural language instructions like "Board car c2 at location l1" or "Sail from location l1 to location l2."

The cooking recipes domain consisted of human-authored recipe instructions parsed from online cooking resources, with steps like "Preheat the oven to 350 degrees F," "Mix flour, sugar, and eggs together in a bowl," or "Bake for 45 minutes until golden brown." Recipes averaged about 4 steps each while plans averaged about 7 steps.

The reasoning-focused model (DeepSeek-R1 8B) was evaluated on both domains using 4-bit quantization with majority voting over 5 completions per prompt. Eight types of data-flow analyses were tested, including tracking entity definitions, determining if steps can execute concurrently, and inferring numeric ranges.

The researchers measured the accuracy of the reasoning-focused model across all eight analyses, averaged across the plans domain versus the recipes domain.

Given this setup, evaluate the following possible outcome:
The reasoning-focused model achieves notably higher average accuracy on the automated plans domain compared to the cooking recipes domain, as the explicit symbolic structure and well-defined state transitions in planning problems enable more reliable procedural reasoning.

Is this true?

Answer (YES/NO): NO